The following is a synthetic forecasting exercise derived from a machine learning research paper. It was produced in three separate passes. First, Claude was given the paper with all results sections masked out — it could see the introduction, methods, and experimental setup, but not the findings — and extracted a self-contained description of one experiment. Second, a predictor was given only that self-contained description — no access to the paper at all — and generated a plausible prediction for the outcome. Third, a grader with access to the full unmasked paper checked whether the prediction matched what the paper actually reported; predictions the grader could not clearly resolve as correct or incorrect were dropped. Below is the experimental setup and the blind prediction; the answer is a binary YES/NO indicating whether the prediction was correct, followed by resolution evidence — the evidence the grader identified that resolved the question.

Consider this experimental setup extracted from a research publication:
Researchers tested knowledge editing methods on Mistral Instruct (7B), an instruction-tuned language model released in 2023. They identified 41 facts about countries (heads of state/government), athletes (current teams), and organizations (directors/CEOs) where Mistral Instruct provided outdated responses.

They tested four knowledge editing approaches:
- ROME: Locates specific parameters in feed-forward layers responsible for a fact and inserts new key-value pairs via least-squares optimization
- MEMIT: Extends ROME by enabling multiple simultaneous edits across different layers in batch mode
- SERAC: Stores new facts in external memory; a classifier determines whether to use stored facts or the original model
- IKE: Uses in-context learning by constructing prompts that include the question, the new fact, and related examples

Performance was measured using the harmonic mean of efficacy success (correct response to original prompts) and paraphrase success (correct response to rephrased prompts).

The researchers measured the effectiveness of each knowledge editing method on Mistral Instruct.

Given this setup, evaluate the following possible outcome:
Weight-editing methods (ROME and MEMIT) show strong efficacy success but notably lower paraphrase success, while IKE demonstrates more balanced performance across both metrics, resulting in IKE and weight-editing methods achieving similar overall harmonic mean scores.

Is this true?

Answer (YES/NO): NO